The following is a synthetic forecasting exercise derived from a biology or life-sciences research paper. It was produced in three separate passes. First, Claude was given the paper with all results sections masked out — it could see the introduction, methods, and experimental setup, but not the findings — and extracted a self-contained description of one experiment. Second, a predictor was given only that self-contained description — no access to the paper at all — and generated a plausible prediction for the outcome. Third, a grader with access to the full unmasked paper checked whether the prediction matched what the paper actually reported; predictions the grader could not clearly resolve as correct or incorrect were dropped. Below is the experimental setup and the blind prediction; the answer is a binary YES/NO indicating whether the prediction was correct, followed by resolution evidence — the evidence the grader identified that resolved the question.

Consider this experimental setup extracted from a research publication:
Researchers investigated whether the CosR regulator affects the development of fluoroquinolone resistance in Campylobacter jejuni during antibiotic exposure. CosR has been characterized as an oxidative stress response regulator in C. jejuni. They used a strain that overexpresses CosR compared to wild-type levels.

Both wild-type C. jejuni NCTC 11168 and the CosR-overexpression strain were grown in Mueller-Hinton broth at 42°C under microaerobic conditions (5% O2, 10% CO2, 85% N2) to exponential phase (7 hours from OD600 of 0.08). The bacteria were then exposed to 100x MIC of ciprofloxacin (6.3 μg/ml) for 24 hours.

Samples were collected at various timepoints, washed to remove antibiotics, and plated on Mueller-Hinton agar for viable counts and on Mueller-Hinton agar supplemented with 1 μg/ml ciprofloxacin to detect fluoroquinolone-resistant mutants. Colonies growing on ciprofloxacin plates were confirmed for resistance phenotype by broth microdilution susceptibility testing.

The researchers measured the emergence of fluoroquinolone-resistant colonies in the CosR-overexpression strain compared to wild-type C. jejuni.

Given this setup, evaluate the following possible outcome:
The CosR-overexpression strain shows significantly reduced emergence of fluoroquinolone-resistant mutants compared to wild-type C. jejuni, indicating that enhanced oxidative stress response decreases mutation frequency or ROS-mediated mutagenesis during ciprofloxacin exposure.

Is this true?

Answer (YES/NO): YES